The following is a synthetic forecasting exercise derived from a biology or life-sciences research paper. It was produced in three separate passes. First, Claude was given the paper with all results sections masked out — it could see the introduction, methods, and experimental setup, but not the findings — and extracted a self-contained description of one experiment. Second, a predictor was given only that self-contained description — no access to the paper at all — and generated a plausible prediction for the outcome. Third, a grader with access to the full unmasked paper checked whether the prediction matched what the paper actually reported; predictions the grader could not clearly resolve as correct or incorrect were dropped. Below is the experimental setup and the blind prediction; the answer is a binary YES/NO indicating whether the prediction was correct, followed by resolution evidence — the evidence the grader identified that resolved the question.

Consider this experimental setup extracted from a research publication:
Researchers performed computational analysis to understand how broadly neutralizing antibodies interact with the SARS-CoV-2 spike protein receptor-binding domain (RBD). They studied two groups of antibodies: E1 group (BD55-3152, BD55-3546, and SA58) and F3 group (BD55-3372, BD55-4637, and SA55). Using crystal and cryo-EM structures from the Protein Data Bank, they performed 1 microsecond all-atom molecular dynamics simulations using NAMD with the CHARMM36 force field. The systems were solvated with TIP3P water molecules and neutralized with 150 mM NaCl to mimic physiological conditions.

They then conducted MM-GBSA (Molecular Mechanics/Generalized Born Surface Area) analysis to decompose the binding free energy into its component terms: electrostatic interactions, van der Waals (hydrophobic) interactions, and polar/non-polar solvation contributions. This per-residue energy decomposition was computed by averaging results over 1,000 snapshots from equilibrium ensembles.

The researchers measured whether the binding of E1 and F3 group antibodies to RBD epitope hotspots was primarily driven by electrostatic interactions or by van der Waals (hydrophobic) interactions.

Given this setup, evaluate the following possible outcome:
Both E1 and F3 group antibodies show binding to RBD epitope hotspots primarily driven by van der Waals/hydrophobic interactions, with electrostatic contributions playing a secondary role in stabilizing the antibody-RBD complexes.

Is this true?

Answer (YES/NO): NO